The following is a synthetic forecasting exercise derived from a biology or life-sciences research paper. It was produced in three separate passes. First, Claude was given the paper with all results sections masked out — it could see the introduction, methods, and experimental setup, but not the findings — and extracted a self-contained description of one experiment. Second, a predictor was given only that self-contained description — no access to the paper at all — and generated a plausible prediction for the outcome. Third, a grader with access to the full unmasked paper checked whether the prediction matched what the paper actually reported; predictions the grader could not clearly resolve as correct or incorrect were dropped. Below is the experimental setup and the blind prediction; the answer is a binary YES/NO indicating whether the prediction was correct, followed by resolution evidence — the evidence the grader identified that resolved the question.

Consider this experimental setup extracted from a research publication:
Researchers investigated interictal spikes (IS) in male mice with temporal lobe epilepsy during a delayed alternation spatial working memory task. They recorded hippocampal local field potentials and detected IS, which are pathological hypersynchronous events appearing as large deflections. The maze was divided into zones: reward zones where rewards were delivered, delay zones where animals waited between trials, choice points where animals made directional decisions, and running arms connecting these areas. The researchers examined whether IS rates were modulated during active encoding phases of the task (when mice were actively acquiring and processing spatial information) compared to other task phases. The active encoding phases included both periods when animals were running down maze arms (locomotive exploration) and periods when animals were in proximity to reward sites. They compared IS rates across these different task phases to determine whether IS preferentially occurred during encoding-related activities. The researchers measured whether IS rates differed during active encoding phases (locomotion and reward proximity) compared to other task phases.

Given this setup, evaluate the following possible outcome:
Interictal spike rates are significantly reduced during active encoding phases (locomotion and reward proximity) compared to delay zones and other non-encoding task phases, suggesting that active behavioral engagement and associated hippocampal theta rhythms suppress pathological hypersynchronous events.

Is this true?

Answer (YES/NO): NO